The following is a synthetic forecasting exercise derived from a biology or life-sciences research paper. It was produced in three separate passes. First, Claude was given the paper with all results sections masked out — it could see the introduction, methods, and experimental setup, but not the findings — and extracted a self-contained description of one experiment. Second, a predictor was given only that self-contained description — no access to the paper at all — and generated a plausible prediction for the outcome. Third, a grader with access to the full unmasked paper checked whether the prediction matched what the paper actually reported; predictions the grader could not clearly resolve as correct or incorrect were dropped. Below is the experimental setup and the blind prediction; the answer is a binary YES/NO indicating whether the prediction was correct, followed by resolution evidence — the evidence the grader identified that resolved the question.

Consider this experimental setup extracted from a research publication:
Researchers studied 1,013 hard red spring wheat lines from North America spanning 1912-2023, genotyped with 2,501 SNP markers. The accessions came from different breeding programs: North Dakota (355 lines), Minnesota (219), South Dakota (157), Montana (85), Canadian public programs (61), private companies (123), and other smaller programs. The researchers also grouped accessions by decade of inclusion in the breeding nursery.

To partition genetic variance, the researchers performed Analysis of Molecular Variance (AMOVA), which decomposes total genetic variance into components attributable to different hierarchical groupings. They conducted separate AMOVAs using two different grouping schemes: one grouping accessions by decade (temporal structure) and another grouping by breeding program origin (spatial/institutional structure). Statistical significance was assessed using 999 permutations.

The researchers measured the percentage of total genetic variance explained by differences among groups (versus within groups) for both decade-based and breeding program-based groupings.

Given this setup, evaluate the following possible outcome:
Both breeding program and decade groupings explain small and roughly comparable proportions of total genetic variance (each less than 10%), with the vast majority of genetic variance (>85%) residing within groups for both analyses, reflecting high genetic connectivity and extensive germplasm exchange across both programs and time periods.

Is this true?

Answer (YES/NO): NO